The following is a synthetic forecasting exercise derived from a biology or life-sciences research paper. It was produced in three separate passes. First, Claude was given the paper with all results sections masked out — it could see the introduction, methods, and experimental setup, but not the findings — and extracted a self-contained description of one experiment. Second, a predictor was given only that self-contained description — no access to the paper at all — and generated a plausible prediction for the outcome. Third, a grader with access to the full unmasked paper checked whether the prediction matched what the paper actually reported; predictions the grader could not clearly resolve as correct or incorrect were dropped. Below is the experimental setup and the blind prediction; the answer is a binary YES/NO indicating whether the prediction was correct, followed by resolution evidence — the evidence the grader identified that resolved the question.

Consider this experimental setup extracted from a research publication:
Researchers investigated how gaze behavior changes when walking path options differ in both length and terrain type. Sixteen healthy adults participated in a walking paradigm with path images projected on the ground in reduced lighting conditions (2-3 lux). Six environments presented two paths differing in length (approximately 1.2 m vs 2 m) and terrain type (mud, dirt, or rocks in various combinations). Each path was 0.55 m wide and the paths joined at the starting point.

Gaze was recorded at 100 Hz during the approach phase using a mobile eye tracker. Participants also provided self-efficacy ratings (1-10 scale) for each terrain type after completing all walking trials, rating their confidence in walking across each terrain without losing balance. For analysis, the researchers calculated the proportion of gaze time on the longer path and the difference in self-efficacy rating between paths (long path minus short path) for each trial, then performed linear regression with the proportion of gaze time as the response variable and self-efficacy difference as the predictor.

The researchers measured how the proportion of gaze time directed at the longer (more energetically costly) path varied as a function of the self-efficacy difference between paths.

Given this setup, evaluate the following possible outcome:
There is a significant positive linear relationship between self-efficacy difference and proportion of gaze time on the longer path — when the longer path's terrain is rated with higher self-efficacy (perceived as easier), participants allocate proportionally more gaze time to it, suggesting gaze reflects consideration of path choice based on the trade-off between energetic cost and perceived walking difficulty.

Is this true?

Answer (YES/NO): YES